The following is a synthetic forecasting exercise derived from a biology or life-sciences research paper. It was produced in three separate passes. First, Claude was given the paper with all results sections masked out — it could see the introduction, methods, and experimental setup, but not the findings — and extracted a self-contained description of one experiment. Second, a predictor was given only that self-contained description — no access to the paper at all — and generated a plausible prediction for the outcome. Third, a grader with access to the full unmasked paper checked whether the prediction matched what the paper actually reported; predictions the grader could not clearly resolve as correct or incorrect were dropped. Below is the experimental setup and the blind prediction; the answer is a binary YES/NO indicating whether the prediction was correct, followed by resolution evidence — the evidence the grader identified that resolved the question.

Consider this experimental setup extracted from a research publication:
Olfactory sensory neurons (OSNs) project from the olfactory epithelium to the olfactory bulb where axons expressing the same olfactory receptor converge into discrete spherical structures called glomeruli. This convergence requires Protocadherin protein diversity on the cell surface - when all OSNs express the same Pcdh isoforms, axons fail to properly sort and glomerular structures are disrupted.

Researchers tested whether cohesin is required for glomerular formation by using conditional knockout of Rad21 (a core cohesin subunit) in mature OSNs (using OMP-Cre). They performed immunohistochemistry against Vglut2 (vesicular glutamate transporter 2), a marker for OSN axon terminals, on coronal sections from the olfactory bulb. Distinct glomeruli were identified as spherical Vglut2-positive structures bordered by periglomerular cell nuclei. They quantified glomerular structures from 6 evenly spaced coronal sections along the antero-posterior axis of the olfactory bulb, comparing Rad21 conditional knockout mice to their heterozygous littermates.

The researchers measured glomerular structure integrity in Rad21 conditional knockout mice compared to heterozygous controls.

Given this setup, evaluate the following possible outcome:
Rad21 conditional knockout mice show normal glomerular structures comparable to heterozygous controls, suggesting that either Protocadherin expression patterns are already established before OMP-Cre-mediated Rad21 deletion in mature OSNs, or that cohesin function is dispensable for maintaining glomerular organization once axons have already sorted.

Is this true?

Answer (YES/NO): NO